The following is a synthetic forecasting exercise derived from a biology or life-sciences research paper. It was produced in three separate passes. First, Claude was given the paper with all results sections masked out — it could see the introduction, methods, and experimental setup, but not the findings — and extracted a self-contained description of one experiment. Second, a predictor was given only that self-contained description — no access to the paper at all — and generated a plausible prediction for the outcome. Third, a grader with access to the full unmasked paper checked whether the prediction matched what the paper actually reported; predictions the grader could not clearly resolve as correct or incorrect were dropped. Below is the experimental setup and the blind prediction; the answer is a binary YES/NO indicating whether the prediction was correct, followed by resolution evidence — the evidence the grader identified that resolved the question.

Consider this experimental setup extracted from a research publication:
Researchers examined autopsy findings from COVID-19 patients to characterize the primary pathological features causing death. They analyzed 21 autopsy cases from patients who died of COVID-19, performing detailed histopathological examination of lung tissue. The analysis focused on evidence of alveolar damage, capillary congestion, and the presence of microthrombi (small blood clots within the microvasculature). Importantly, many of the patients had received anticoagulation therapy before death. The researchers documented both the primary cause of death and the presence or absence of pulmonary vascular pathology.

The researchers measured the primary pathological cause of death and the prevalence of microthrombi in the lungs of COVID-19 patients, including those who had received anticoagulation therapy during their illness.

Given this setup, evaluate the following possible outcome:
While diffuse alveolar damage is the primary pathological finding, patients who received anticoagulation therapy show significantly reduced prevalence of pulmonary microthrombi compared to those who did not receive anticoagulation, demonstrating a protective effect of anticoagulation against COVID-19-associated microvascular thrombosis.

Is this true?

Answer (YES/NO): NO